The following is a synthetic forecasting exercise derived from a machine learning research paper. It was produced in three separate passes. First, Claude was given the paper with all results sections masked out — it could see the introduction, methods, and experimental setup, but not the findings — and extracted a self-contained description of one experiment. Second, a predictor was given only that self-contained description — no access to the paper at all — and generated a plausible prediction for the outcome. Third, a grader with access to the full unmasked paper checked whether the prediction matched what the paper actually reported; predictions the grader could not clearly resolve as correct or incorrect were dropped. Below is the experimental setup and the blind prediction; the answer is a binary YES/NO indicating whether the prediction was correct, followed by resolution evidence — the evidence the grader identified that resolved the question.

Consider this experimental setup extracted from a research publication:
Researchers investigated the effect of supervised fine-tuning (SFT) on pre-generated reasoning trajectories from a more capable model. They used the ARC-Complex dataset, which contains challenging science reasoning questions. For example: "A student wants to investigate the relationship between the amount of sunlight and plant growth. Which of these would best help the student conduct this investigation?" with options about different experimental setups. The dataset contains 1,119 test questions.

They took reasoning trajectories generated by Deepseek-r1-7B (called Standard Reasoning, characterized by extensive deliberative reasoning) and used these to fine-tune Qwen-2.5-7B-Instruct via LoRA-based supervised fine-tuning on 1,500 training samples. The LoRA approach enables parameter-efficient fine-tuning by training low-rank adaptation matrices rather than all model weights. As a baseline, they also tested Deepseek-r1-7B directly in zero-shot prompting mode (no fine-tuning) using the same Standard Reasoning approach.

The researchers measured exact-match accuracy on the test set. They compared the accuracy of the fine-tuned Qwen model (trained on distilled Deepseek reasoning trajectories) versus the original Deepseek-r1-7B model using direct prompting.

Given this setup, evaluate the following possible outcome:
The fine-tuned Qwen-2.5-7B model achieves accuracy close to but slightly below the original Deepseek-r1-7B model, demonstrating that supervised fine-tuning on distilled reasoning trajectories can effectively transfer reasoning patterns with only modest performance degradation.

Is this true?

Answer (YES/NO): NO